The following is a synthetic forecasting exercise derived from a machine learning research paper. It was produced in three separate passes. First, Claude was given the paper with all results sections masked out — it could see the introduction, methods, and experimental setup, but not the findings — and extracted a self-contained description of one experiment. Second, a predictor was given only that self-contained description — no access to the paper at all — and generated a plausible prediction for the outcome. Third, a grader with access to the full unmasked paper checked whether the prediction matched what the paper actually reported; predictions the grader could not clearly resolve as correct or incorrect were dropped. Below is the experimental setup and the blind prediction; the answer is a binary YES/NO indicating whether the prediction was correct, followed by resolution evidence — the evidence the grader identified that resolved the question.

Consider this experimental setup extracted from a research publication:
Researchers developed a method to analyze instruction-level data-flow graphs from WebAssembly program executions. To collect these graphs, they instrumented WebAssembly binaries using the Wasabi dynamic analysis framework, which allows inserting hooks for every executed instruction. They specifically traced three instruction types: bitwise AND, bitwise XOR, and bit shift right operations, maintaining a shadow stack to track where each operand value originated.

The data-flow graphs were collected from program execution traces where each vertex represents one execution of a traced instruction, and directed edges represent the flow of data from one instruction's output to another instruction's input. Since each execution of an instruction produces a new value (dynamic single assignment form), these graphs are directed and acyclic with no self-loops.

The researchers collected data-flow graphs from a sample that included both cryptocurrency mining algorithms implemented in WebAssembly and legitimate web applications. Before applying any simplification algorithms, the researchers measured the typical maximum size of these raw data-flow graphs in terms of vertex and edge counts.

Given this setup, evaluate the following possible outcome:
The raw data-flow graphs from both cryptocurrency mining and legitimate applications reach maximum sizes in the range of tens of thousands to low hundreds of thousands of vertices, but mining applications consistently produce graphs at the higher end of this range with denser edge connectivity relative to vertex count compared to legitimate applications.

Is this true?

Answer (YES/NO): NO